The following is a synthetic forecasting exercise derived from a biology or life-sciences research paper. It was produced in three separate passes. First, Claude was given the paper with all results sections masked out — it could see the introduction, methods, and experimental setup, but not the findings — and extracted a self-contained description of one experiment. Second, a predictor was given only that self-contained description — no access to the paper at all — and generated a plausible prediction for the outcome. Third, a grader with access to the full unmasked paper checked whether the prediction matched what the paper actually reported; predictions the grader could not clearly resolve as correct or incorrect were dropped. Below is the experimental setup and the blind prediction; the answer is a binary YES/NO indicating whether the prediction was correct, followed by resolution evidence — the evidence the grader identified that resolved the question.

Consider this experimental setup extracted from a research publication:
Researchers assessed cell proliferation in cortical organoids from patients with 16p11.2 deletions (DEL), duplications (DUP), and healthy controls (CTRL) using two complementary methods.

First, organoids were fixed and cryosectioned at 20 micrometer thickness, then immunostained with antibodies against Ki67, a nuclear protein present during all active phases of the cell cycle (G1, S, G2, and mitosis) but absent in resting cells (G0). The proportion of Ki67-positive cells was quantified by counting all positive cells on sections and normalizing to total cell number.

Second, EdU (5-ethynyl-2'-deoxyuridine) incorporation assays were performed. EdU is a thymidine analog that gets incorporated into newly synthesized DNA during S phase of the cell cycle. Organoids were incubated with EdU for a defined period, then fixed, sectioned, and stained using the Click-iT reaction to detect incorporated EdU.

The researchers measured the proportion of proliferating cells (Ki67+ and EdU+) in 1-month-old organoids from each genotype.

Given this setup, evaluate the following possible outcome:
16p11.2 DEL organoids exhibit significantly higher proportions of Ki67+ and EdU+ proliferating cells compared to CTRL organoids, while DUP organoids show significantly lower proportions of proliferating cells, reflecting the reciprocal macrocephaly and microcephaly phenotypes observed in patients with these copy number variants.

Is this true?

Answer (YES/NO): NO